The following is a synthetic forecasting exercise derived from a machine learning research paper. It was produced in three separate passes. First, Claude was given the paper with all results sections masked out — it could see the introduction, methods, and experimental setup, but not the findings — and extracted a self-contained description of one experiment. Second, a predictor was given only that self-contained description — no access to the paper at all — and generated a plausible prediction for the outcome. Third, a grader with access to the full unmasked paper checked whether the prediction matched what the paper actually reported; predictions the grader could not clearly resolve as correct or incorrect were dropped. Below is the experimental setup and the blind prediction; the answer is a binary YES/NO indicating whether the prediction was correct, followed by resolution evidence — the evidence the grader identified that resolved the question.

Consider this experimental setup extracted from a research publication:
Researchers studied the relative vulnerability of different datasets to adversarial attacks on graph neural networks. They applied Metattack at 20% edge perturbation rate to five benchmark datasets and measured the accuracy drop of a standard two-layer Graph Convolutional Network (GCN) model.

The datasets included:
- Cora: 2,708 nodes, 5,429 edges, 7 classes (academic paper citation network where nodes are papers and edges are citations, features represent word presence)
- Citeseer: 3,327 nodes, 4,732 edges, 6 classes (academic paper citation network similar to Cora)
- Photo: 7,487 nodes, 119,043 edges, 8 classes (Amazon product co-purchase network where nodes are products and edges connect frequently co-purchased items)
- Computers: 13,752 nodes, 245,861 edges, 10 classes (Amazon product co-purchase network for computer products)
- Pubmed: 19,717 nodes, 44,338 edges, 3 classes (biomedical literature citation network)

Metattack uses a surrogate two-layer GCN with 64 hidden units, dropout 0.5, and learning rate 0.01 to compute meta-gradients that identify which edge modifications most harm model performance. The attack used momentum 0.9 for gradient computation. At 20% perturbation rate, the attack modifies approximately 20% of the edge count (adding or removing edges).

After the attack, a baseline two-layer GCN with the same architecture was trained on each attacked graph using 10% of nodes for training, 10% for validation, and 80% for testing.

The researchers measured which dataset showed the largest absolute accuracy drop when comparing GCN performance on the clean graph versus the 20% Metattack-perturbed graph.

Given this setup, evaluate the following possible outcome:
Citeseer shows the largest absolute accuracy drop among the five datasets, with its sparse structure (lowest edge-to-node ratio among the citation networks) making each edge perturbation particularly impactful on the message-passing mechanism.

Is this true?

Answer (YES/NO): NO